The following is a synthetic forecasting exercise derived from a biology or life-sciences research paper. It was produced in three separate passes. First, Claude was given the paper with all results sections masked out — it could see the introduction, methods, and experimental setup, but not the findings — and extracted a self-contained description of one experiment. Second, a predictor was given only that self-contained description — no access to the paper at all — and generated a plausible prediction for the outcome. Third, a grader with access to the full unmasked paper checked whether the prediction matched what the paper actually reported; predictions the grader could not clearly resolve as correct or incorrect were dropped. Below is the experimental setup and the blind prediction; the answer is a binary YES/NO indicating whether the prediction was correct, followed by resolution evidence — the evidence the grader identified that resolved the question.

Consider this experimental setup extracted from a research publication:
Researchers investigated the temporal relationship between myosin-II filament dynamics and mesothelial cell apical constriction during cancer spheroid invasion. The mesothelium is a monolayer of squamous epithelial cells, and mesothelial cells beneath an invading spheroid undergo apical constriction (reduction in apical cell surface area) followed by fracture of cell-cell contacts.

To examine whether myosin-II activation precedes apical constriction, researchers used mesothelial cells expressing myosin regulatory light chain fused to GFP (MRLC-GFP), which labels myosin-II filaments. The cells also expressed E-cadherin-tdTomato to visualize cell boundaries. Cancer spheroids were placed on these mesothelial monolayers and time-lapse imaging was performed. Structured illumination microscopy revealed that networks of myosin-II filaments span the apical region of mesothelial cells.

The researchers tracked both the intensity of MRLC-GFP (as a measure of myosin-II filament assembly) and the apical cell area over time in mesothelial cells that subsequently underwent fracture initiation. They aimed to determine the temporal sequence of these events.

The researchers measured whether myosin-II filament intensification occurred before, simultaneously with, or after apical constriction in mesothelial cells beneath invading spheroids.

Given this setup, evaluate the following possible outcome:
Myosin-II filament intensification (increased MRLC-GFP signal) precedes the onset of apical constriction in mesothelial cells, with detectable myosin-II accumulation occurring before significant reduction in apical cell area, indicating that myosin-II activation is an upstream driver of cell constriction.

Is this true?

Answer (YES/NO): YES